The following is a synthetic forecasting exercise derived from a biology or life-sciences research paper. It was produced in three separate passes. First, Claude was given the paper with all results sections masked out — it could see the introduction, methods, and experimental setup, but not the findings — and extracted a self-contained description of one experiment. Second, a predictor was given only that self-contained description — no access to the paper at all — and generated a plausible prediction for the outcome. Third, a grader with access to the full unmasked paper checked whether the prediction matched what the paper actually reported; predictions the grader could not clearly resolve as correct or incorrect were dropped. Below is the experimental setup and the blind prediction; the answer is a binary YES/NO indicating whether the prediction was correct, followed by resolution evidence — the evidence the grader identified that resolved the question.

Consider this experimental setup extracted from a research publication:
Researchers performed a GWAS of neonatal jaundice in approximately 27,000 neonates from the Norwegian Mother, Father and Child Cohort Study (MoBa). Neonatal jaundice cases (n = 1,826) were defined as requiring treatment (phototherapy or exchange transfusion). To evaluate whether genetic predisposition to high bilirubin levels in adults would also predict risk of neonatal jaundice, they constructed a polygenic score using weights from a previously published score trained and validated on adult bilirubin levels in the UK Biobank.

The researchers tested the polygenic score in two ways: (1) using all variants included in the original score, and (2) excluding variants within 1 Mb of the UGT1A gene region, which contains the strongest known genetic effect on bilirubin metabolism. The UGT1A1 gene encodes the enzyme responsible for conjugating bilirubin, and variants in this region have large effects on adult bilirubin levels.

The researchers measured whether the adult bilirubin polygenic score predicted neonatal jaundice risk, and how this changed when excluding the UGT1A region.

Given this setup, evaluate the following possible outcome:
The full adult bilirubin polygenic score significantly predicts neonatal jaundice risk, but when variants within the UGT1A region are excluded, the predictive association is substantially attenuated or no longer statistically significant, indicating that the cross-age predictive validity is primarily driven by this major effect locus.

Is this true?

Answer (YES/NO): YES